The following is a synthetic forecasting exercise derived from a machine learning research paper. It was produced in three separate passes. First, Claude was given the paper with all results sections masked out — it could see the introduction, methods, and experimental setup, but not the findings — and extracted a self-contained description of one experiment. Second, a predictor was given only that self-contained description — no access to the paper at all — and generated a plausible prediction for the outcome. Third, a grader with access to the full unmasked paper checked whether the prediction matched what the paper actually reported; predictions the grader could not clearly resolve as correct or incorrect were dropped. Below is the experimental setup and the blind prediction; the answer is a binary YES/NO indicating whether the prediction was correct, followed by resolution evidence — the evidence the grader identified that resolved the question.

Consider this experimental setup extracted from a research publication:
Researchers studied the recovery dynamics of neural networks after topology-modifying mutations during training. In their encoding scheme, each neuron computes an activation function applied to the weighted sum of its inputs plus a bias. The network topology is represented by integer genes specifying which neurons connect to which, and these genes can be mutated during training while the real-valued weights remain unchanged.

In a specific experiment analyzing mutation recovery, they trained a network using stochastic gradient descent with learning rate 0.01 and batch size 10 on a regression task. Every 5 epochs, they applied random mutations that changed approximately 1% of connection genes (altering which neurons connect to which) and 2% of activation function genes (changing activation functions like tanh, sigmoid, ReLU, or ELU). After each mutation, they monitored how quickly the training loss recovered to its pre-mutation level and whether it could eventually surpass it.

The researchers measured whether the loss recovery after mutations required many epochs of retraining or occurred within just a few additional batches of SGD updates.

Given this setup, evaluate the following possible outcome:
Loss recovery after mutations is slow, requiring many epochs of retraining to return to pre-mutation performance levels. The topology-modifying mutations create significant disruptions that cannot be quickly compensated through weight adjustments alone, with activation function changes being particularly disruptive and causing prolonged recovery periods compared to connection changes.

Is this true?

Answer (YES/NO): NO